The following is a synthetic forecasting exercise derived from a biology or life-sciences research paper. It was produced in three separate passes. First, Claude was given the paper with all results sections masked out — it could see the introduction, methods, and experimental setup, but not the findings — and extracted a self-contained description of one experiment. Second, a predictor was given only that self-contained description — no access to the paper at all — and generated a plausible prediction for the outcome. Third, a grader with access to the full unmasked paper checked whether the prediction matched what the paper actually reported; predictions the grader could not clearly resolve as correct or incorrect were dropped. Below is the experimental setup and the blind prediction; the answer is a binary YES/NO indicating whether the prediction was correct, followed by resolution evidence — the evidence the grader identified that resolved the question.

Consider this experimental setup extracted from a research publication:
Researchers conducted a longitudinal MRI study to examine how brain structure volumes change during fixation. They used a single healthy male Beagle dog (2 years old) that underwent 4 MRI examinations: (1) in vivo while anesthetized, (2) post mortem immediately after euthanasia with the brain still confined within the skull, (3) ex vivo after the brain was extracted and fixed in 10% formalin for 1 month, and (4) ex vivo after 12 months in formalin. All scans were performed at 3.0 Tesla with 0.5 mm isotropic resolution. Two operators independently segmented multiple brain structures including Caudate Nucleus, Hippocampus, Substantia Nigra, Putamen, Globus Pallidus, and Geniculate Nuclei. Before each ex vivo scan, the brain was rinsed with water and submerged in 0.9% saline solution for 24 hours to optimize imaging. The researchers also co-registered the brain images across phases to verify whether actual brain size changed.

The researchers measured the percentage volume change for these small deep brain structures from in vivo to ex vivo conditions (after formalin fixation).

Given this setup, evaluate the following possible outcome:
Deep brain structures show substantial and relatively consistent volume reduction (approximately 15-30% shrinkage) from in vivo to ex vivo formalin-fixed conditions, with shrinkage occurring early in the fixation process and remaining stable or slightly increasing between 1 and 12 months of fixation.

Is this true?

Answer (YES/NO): NO